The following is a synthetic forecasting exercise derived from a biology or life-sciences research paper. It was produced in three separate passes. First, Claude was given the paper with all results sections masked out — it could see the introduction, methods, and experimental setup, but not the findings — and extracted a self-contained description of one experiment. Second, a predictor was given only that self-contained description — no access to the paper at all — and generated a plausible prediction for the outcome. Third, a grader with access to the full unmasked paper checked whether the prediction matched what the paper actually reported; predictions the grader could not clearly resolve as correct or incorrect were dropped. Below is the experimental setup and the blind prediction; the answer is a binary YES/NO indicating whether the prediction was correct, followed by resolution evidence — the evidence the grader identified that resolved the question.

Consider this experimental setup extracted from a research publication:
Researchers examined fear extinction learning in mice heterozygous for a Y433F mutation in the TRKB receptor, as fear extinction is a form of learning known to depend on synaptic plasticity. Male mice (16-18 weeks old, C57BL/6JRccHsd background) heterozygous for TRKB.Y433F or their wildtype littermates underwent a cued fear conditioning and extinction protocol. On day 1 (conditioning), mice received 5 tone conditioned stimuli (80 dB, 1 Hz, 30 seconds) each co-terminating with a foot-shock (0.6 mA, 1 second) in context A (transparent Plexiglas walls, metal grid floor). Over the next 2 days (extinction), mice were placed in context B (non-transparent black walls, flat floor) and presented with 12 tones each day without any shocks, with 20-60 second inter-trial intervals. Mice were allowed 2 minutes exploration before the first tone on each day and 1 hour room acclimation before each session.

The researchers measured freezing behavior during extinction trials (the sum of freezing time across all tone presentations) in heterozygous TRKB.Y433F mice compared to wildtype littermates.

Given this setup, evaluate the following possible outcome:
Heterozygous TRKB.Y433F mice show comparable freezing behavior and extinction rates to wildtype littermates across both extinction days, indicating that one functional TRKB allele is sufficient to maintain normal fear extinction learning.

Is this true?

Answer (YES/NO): YES